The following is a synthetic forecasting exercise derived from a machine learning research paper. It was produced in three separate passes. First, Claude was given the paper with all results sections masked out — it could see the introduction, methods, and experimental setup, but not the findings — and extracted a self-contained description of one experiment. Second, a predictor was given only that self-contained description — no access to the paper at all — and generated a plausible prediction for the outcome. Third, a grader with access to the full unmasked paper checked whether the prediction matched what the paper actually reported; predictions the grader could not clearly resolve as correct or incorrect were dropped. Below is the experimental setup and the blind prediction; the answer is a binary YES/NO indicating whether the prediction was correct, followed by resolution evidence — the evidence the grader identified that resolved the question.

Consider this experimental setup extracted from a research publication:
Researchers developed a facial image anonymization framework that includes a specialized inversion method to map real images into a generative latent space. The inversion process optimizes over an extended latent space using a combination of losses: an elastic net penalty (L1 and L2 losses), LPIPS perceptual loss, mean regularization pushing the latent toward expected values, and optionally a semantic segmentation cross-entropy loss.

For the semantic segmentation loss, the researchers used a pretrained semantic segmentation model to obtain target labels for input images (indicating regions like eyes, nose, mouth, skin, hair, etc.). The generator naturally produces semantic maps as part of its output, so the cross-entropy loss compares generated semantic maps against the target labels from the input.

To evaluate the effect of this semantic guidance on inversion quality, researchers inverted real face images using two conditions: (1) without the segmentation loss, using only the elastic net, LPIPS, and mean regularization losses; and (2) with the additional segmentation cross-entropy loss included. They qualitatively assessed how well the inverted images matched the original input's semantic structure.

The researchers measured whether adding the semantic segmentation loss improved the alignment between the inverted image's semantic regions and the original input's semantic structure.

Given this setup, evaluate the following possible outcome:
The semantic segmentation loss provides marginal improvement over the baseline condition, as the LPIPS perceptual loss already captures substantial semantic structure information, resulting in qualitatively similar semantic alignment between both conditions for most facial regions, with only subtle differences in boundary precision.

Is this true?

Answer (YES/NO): NO